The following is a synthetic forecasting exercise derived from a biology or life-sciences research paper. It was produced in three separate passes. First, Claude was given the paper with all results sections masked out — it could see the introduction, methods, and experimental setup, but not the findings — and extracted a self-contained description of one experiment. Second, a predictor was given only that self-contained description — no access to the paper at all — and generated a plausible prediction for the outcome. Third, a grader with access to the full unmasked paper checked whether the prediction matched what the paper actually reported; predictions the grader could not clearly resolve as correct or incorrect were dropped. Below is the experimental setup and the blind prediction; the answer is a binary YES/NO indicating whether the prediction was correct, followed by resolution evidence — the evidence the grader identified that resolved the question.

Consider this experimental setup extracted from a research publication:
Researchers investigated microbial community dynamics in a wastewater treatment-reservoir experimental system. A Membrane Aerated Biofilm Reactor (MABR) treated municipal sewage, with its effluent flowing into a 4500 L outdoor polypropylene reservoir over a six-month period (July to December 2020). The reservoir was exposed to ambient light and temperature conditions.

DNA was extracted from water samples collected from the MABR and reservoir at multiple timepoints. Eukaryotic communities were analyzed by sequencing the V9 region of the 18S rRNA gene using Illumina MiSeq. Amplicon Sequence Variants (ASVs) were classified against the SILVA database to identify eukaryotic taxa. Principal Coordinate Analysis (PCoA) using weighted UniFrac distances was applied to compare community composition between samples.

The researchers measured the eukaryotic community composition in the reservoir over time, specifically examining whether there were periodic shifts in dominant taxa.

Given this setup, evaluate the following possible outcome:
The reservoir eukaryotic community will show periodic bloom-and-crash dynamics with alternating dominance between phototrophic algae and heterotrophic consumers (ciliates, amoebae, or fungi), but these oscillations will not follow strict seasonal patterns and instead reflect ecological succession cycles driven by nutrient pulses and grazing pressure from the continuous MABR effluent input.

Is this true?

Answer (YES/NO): NO